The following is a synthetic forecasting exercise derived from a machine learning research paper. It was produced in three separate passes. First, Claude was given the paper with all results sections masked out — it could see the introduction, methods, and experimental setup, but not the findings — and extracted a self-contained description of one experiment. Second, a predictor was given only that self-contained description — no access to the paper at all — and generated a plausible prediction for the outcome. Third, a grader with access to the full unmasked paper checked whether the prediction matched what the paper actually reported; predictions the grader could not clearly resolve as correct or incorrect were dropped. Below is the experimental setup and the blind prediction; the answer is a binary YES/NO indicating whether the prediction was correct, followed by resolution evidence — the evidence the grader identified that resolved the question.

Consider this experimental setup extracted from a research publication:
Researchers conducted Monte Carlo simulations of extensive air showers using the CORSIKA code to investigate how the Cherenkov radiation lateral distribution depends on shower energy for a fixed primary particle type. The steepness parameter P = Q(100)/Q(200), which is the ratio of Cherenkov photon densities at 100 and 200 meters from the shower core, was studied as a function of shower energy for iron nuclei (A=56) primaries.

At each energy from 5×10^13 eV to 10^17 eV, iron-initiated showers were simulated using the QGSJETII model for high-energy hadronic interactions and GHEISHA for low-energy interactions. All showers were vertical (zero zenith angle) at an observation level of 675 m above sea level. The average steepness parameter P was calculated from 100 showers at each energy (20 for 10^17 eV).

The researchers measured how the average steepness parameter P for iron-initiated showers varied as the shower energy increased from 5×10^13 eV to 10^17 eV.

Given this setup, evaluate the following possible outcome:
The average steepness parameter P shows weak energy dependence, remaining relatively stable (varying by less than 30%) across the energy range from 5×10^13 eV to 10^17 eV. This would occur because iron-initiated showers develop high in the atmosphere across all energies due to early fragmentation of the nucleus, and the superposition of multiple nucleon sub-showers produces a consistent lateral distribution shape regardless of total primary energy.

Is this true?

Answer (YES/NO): NO